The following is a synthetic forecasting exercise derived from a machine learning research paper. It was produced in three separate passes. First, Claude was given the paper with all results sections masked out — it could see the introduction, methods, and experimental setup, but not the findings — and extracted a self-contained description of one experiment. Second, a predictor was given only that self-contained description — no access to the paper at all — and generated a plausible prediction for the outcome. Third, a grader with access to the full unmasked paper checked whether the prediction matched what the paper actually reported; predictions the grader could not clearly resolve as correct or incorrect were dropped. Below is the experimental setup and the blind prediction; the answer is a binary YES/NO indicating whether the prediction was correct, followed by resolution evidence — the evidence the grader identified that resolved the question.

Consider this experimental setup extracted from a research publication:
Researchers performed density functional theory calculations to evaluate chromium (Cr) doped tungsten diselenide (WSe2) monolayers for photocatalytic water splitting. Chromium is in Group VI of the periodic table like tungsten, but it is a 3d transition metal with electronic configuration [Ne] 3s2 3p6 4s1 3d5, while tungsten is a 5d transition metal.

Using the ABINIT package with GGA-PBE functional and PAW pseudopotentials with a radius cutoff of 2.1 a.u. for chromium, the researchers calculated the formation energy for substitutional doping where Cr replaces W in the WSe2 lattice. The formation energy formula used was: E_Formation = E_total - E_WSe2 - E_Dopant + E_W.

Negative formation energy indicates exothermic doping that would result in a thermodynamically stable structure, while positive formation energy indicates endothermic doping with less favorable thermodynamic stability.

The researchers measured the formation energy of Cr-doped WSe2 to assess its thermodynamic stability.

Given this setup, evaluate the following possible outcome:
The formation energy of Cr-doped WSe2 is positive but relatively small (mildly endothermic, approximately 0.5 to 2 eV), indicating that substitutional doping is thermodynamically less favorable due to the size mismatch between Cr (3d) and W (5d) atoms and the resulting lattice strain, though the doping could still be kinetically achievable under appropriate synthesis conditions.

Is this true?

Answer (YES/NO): NO